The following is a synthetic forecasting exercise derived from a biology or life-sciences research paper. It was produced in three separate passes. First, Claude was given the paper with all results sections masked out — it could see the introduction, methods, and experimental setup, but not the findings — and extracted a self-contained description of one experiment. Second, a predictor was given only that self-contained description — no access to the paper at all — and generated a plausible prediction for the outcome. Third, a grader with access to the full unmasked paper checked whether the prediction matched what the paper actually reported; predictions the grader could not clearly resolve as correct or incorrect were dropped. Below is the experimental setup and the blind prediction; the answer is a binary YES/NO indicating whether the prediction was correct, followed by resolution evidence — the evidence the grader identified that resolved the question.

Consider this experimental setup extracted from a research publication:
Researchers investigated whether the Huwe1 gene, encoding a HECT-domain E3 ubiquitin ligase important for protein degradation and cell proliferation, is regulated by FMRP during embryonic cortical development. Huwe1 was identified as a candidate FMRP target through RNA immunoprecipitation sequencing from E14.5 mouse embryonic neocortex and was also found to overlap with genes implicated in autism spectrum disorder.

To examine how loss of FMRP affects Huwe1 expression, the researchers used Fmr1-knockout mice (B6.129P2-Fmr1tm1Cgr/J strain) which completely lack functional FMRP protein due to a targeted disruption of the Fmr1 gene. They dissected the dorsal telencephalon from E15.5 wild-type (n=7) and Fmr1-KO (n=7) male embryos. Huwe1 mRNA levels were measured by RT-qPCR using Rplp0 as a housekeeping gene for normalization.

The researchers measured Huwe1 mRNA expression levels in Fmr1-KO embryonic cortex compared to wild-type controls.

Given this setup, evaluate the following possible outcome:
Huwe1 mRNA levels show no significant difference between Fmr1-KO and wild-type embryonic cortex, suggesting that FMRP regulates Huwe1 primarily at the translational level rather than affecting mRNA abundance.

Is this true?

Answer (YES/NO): NO